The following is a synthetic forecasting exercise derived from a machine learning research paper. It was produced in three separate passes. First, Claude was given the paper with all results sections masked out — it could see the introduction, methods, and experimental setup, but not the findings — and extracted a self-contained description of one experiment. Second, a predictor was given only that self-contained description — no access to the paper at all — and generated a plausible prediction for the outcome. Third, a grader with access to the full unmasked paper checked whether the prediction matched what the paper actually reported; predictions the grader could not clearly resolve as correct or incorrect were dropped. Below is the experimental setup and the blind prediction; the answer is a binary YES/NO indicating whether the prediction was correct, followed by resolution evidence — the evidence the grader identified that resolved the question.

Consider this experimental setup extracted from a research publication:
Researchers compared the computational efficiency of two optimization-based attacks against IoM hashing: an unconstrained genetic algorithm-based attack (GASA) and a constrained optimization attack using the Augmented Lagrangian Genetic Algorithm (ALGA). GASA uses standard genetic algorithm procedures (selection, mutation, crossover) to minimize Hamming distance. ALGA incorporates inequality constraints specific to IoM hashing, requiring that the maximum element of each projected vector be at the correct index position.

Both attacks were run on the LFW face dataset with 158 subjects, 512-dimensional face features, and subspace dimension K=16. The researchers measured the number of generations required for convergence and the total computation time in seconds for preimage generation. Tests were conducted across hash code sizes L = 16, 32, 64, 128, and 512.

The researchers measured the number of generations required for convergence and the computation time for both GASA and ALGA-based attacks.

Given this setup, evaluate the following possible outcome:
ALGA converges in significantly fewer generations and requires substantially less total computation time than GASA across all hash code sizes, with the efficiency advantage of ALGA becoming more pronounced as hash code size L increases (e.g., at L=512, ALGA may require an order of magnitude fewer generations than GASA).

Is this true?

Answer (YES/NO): NO